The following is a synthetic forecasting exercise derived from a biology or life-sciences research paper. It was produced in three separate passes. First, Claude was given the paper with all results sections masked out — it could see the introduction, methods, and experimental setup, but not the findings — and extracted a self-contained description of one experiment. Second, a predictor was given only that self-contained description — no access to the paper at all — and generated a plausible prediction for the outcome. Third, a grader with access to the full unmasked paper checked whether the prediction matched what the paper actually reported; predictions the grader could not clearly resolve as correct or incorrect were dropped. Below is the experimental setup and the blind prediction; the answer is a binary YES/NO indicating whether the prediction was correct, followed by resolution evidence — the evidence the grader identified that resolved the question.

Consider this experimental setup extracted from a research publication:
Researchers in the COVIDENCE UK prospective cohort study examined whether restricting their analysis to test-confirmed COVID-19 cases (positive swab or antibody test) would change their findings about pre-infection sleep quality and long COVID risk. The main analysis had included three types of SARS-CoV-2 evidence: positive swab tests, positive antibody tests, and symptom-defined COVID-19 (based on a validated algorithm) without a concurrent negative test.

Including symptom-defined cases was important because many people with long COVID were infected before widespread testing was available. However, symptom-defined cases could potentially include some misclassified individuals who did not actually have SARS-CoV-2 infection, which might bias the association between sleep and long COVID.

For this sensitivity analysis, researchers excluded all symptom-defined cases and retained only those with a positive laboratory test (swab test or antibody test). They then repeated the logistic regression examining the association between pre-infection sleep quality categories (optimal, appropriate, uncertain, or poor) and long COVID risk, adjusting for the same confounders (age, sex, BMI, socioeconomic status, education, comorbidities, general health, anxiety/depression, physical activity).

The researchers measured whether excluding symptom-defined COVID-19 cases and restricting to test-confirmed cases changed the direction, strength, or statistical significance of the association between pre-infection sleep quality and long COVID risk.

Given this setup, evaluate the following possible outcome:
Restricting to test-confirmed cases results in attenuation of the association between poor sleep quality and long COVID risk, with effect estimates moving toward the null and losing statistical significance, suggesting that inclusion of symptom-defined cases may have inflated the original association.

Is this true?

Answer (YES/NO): NO